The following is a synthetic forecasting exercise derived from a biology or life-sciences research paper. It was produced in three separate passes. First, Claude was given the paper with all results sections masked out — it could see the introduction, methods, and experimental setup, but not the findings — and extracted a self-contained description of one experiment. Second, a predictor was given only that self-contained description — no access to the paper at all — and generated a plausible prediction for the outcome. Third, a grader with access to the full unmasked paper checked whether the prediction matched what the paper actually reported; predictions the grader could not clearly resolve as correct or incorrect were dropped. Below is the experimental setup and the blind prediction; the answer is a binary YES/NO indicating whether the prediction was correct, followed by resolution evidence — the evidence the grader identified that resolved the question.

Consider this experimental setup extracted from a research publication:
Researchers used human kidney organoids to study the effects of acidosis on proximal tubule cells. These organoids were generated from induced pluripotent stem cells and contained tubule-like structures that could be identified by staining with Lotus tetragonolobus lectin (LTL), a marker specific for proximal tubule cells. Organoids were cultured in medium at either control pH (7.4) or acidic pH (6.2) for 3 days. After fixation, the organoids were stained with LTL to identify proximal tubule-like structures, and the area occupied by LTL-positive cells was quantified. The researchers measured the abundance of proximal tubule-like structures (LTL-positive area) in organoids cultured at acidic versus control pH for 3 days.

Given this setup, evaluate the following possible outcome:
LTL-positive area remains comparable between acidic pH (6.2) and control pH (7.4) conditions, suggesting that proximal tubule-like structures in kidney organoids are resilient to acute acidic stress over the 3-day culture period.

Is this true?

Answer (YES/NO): NO